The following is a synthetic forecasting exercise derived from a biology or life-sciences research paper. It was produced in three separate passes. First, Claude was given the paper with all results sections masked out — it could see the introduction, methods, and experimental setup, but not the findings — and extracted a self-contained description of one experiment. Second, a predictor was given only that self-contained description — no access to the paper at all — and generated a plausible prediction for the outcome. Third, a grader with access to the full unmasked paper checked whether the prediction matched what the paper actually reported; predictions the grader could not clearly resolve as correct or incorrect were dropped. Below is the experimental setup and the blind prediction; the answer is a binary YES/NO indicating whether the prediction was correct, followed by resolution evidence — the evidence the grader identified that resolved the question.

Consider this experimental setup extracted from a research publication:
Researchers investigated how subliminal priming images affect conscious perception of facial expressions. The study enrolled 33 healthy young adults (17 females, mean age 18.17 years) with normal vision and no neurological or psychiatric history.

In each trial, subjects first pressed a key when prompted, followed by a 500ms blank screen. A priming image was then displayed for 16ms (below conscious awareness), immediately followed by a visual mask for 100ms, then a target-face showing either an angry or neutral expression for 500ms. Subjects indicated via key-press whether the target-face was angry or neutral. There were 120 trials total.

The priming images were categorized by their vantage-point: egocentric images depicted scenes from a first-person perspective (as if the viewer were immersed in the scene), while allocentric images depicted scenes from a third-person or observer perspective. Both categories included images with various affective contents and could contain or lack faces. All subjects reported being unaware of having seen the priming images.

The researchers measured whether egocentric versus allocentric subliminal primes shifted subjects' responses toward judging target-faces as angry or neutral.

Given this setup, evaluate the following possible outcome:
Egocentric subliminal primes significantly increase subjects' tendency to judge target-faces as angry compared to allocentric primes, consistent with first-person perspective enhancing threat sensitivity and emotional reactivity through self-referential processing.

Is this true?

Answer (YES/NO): NO